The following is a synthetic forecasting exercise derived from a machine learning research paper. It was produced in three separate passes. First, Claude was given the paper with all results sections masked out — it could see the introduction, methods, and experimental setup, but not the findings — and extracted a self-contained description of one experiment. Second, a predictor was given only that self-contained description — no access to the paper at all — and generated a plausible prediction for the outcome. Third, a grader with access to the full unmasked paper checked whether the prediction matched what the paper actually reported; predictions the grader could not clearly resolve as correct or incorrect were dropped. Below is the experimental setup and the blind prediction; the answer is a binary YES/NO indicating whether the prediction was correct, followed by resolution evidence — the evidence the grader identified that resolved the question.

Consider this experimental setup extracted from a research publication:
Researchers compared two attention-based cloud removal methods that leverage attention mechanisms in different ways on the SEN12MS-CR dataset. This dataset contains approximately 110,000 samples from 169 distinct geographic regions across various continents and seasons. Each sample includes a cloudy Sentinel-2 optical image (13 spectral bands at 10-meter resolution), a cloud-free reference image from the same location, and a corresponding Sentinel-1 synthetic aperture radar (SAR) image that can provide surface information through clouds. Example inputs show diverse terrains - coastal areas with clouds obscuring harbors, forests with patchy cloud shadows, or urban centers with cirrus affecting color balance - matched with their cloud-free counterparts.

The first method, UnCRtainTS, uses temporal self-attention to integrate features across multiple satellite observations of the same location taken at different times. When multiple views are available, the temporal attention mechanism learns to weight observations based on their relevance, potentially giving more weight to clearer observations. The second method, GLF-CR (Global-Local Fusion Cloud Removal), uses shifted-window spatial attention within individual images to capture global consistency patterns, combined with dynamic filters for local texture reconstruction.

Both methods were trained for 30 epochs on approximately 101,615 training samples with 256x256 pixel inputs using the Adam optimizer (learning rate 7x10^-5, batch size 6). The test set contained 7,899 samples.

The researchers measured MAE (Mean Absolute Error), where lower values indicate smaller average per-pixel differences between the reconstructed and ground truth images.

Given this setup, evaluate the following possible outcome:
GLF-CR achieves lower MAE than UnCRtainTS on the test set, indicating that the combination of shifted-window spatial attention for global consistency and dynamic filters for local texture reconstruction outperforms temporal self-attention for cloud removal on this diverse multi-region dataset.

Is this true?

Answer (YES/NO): NO